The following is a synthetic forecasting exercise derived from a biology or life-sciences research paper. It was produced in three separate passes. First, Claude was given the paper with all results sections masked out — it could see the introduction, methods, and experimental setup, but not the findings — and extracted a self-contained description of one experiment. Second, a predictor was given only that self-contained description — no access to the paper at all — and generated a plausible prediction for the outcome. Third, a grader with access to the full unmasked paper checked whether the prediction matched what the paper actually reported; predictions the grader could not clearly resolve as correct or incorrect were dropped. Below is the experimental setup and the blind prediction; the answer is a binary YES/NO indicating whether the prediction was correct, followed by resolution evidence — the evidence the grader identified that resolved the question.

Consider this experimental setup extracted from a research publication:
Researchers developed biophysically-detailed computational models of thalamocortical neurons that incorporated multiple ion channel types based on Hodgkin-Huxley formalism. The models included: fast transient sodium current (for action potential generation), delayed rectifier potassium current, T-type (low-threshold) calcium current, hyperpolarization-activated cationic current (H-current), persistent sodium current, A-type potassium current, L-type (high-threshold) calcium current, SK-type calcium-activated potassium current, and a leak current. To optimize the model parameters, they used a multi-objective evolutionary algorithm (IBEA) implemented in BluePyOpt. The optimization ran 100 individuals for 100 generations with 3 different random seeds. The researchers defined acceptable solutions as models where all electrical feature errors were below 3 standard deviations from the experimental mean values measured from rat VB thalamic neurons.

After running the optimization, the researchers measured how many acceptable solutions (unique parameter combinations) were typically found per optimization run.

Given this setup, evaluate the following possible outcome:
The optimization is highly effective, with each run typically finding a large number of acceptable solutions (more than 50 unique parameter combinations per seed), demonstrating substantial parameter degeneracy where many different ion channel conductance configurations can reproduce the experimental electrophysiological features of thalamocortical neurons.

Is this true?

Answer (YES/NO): NO